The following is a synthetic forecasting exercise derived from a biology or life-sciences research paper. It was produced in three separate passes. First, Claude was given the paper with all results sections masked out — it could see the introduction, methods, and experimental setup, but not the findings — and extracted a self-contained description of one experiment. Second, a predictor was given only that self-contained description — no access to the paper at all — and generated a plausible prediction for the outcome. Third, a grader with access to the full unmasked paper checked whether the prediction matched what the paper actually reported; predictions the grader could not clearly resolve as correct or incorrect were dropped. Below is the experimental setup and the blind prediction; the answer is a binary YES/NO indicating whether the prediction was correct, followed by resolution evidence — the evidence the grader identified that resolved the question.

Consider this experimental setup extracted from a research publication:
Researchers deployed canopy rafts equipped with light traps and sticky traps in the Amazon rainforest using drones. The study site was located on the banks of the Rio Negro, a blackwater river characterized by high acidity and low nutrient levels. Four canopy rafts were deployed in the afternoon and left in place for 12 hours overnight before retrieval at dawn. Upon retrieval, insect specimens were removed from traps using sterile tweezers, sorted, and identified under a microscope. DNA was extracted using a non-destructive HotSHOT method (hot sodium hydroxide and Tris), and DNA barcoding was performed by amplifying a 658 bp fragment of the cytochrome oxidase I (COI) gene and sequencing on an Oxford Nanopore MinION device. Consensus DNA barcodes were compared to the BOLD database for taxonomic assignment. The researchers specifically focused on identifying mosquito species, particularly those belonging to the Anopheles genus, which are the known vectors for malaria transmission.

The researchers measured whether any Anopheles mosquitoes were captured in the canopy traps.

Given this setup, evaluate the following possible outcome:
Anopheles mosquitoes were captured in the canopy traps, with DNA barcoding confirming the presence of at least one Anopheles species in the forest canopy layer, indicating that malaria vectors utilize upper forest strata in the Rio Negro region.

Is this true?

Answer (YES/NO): NO